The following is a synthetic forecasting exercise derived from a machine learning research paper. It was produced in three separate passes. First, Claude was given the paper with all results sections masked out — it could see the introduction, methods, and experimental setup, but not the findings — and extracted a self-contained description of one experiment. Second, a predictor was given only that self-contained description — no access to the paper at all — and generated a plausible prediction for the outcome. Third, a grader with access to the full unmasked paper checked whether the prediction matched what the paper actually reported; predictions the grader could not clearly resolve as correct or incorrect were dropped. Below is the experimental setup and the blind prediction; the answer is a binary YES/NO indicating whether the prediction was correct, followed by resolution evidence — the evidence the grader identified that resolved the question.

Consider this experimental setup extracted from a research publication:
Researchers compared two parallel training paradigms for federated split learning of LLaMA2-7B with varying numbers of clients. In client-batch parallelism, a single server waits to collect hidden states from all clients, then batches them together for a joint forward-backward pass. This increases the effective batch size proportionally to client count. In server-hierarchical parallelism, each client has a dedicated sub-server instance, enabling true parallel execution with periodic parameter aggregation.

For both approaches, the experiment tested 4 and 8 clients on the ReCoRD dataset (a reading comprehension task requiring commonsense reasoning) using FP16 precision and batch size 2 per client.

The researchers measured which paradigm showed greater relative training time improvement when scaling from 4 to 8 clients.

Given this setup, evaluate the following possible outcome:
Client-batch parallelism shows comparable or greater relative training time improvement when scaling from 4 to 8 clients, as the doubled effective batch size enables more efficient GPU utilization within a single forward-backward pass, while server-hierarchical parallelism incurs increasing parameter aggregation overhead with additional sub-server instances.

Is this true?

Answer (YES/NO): NO